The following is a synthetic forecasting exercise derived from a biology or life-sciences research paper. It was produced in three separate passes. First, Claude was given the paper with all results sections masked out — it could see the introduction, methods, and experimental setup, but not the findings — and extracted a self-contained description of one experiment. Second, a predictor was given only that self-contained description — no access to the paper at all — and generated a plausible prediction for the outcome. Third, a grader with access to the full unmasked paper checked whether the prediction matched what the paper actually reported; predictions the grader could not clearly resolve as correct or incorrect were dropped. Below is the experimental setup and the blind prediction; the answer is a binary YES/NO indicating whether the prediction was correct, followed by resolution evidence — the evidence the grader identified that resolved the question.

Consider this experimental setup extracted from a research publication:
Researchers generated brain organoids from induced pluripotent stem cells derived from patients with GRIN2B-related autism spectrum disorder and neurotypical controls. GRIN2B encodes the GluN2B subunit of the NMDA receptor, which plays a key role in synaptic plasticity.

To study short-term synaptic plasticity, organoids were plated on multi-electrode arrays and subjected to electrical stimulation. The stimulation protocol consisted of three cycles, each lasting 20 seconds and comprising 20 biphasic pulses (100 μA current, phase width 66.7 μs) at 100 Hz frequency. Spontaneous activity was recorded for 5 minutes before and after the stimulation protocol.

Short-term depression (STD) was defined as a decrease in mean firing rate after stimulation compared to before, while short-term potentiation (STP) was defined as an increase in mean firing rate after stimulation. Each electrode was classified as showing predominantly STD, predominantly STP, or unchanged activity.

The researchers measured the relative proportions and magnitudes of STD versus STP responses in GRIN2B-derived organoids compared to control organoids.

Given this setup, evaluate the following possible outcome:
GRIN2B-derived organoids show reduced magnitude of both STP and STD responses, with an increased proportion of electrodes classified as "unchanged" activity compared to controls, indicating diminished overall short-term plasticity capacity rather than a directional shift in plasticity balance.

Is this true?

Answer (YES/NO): NO